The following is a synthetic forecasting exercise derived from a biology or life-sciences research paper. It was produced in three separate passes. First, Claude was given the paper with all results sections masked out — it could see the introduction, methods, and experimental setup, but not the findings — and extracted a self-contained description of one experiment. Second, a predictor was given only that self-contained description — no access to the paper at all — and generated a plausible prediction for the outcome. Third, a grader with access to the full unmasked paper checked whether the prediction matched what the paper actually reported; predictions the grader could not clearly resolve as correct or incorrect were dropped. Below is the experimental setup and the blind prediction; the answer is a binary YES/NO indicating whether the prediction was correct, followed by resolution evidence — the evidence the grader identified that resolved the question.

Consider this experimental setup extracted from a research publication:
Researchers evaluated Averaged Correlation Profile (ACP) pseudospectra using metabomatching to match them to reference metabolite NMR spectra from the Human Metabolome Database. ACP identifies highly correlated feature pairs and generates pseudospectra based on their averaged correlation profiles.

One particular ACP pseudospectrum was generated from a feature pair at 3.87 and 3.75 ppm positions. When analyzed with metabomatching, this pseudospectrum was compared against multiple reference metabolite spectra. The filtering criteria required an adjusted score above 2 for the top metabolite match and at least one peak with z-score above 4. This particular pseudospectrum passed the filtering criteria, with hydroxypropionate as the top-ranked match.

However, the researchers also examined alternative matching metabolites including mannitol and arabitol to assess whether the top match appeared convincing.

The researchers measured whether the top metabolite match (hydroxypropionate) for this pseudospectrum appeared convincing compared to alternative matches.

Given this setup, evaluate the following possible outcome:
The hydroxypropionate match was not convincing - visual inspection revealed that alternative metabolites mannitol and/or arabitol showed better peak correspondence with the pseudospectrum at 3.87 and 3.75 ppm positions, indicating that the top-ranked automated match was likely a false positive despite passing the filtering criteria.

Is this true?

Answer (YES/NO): NO